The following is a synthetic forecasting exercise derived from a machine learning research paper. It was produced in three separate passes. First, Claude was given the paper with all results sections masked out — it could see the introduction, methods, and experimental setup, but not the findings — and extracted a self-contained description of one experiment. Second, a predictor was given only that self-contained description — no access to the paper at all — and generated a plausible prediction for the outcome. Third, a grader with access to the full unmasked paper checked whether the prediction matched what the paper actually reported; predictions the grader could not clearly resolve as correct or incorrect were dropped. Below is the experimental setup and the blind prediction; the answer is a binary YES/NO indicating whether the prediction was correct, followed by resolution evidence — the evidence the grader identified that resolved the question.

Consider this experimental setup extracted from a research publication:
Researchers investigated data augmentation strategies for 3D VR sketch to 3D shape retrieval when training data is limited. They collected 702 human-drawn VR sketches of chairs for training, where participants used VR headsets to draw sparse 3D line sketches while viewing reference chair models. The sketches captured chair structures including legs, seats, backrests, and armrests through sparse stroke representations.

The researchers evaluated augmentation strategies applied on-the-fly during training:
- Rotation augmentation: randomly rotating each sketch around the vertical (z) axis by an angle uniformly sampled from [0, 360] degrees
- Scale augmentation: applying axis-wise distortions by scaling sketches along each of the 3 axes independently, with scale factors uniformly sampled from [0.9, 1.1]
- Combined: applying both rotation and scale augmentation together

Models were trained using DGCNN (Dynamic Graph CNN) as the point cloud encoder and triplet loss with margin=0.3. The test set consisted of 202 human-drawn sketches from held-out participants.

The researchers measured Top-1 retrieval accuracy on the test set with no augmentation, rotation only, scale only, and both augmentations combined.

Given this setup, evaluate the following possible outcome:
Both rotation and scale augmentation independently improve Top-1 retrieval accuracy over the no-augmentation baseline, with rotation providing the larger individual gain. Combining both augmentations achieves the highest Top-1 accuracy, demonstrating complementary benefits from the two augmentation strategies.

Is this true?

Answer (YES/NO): NO